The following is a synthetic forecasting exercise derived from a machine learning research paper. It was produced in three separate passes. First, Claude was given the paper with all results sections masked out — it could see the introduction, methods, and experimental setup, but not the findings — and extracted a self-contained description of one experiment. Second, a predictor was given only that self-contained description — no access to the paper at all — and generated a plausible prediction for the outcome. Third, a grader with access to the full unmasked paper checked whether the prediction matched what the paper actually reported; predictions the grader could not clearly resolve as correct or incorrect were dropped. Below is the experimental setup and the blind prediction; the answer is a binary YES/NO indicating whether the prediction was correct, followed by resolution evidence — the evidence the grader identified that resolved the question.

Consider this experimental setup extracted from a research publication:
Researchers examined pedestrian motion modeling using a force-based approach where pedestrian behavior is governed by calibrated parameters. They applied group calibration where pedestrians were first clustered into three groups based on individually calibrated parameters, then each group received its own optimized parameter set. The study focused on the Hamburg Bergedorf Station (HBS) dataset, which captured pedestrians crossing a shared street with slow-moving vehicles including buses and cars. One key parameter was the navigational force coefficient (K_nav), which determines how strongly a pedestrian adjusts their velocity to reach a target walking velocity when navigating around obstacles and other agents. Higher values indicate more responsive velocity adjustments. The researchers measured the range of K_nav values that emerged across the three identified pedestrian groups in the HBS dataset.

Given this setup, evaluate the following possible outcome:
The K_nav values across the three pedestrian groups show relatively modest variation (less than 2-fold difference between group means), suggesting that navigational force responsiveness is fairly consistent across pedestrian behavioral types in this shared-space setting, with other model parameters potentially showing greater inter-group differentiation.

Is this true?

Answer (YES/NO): NO